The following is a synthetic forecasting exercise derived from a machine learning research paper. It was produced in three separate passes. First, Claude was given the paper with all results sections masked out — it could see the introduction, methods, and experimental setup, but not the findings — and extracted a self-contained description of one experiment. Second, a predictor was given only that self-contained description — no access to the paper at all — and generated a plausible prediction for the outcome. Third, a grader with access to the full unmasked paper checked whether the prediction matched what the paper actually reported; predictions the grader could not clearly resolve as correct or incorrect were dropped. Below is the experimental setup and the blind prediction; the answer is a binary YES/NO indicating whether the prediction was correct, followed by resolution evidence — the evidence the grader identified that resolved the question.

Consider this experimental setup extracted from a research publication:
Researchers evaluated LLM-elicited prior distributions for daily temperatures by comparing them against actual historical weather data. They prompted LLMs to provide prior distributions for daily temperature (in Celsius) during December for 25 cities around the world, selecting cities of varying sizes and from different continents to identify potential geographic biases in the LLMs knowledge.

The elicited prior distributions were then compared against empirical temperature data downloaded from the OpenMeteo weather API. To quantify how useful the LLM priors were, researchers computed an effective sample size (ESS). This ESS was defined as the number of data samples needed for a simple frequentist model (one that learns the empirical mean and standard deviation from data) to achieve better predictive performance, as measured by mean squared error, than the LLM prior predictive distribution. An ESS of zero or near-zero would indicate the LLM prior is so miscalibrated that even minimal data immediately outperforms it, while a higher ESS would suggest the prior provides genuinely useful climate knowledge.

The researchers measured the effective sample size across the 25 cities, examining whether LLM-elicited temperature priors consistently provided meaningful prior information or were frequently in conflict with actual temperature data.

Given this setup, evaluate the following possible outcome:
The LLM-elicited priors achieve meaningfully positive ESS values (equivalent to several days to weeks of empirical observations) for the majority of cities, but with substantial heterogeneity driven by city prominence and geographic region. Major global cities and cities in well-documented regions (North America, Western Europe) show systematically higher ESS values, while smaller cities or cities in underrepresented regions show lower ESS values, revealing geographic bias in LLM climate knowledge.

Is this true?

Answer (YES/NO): NO